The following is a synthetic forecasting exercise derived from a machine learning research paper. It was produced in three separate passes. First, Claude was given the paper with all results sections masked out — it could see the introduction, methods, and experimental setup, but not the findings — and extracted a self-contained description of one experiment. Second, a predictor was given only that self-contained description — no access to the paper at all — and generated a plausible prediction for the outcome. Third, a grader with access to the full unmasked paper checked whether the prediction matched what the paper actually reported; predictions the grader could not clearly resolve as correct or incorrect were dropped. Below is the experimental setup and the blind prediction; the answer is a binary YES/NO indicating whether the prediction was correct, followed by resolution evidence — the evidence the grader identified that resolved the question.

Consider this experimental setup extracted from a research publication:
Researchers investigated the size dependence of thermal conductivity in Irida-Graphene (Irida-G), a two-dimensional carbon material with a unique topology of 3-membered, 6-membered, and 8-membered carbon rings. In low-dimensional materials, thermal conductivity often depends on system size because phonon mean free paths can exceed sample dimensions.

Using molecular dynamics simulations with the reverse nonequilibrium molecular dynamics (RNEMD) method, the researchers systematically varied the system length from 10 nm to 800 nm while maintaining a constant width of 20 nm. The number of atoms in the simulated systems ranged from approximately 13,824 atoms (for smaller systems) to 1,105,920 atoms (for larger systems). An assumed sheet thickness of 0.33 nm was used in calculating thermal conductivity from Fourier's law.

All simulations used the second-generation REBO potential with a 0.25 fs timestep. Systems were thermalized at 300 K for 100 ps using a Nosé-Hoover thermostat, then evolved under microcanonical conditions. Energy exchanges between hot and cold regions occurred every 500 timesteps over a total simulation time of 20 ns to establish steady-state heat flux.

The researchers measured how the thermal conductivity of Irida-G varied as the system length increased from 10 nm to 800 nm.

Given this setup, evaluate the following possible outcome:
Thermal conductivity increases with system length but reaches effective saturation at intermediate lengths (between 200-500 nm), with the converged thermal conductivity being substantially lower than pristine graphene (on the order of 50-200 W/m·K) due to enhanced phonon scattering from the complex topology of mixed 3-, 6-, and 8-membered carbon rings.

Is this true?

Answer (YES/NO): NO